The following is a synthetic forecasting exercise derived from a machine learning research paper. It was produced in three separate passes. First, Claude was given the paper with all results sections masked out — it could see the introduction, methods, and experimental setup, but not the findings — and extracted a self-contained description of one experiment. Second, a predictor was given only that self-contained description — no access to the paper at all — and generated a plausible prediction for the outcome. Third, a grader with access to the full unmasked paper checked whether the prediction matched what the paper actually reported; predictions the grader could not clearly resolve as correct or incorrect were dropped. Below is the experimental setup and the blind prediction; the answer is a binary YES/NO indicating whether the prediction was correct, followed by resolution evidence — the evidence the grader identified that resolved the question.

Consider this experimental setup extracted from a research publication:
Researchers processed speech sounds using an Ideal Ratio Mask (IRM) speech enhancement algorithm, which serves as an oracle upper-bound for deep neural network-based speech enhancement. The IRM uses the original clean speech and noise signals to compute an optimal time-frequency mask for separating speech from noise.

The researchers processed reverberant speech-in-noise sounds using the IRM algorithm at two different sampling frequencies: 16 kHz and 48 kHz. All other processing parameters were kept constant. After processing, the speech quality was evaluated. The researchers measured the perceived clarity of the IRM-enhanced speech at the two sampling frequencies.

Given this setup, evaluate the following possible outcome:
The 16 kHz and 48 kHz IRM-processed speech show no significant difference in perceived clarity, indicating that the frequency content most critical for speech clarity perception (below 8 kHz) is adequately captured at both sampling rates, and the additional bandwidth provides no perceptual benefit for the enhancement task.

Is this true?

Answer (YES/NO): NO